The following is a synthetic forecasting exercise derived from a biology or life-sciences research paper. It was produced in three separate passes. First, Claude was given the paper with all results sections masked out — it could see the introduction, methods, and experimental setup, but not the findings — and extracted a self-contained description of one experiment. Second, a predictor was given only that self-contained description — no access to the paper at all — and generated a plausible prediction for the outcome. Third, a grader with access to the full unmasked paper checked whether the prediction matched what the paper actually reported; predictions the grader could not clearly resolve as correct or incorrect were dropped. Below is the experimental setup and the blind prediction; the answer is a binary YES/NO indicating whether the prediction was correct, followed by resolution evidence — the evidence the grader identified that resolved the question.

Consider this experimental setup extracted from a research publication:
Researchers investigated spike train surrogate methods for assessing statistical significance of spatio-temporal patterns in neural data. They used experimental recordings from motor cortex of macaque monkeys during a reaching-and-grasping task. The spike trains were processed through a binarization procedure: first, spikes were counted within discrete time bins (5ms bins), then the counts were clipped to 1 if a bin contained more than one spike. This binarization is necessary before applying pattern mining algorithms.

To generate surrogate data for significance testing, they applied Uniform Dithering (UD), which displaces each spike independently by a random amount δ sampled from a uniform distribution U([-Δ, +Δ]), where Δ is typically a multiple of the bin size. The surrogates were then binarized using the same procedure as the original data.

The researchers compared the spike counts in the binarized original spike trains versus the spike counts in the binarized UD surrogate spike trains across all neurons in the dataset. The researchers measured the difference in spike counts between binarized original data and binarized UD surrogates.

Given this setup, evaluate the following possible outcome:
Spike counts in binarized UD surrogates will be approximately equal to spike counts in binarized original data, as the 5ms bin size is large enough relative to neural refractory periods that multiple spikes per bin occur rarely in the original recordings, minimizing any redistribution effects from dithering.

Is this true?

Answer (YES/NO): NO